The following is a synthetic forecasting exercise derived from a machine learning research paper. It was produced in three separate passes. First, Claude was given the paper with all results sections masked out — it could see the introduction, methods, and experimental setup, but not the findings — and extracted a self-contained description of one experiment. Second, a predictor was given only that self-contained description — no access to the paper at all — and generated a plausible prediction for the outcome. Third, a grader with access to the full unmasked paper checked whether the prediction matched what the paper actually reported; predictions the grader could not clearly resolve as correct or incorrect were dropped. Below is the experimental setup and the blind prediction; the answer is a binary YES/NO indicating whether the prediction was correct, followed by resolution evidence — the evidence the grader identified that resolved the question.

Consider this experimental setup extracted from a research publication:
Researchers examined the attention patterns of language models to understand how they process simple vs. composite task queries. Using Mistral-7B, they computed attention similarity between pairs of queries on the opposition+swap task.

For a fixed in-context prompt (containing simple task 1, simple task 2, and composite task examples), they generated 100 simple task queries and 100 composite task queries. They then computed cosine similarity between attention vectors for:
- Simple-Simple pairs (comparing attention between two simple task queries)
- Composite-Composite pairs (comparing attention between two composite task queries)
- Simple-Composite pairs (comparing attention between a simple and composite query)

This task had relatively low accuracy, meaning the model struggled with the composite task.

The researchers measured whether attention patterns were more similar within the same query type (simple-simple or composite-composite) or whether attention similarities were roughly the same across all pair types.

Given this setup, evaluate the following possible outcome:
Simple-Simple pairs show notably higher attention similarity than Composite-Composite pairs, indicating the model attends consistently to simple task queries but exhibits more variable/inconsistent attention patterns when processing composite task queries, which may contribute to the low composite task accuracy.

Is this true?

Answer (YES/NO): NO